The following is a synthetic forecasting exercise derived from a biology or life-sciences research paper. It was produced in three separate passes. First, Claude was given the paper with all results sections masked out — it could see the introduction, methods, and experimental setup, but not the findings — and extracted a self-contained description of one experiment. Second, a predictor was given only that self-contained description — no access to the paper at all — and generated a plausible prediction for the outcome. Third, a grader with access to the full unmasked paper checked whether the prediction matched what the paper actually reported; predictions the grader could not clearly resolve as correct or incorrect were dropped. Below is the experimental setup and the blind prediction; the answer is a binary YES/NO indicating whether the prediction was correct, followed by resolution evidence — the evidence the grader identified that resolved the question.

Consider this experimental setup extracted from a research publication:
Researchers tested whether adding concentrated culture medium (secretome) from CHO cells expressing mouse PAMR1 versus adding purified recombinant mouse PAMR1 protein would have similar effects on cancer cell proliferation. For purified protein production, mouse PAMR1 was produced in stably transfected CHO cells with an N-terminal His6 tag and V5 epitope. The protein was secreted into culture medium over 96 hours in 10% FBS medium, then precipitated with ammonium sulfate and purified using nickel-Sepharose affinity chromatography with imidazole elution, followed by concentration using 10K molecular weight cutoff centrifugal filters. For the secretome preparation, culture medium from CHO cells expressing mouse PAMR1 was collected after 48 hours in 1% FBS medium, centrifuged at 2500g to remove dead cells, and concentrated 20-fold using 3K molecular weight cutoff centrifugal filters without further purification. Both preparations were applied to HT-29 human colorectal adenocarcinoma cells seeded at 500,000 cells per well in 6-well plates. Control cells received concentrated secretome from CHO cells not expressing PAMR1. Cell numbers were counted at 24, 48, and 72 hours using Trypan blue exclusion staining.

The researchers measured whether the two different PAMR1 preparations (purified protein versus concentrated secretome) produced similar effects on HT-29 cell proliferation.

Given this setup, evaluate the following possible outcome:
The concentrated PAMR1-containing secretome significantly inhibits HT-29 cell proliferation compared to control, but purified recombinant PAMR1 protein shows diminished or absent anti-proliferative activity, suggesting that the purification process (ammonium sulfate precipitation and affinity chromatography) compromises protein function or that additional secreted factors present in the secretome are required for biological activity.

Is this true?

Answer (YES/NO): NO